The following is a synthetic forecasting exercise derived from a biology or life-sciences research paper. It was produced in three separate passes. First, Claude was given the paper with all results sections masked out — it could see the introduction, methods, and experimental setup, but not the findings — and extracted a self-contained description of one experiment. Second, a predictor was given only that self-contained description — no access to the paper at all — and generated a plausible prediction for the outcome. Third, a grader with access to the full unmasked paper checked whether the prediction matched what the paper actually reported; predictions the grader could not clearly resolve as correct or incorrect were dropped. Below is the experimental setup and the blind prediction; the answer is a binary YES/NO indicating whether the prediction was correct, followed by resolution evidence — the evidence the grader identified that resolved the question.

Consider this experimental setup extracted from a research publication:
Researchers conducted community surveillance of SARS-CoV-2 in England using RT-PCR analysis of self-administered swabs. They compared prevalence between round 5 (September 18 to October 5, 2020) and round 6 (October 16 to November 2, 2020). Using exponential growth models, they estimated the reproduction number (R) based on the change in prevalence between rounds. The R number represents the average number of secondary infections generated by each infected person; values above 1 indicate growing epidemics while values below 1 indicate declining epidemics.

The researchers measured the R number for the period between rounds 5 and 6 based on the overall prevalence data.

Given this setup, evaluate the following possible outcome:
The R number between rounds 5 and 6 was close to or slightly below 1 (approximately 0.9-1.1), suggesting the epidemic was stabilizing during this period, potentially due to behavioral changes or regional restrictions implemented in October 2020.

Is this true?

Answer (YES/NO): NO